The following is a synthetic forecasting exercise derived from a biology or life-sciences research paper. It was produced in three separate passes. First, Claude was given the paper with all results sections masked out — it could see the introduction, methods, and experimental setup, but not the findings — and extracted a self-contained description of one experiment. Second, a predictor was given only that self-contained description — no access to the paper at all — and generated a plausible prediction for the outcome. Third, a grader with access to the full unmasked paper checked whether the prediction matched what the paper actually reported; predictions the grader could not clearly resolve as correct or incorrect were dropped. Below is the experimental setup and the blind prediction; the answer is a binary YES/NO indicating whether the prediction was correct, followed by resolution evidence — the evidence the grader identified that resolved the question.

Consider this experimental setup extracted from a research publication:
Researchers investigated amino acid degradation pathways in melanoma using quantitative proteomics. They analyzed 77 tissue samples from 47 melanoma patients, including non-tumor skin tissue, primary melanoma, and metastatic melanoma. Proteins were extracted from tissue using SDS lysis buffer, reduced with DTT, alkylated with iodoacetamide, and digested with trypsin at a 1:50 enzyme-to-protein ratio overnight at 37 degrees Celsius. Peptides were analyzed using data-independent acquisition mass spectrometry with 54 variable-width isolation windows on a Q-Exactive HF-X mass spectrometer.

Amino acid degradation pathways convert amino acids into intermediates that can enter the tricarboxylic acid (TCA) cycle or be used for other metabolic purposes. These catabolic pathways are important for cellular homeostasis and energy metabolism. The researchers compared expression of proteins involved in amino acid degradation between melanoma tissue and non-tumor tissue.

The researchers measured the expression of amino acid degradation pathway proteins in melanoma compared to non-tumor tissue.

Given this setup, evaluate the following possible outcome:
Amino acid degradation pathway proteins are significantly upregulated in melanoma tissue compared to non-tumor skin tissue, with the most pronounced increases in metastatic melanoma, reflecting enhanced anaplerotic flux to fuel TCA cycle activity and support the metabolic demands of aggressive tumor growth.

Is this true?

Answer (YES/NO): NO